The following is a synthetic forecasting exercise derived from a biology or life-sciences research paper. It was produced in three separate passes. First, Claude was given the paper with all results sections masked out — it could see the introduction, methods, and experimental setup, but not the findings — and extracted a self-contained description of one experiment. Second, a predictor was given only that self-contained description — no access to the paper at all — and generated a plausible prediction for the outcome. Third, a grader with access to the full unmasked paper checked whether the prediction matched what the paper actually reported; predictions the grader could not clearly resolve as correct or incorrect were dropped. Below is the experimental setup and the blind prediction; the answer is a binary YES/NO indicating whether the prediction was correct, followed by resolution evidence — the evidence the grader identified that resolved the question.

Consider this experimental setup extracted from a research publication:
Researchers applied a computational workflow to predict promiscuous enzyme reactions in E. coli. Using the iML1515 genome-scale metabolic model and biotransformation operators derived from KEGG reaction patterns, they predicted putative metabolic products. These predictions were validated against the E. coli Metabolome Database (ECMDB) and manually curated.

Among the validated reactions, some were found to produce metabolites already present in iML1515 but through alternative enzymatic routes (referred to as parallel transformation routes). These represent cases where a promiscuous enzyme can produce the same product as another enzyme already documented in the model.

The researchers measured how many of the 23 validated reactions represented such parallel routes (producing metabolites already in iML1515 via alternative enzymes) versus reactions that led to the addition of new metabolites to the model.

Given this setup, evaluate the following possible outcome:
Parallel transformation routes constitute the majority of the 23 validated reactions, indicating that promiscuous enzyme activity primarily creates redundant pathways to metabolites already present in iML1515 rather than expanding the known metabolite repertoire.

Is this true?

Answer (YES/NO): NO